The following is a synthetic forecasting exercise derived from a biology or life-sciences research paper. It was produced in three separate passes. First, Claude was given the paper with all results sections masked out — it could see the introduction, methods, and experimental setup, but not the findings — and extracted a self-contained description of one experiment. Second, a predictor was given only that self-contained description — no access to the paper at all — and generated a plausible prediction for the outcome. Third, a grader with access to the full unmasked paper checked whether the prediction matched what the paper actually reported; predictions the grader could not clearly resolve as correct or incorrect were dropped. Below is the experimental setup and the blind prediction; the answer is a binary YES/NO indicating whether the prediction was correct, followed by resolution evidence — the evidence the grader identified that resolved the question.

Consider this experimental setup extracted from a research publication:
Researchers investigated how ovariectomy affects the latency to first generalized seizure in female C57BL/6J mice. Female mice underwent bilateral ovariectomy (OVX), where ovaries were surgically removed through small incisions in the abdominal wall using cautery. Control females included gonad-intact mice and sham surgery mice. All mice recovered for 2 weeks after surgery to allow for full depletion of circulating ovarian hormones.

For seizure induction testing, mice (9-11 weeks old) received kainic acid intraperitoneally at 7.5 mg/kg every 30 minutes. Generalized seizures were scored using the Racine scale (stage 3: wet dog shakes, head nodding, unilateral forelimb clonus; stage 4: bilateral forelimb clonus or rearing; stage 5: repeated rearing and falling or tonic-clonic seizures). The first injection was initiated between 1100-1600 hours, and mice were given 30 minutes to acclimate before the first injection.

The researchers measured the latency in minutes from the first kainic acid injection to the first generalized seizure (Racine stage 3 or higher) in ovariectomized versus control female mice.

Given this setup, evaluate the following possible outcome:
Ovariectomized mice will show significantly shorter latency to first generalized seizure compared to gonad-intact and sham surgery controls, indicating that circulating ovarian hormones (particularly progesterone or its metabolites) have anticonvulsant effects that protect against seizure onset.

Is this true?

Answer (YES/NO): NO